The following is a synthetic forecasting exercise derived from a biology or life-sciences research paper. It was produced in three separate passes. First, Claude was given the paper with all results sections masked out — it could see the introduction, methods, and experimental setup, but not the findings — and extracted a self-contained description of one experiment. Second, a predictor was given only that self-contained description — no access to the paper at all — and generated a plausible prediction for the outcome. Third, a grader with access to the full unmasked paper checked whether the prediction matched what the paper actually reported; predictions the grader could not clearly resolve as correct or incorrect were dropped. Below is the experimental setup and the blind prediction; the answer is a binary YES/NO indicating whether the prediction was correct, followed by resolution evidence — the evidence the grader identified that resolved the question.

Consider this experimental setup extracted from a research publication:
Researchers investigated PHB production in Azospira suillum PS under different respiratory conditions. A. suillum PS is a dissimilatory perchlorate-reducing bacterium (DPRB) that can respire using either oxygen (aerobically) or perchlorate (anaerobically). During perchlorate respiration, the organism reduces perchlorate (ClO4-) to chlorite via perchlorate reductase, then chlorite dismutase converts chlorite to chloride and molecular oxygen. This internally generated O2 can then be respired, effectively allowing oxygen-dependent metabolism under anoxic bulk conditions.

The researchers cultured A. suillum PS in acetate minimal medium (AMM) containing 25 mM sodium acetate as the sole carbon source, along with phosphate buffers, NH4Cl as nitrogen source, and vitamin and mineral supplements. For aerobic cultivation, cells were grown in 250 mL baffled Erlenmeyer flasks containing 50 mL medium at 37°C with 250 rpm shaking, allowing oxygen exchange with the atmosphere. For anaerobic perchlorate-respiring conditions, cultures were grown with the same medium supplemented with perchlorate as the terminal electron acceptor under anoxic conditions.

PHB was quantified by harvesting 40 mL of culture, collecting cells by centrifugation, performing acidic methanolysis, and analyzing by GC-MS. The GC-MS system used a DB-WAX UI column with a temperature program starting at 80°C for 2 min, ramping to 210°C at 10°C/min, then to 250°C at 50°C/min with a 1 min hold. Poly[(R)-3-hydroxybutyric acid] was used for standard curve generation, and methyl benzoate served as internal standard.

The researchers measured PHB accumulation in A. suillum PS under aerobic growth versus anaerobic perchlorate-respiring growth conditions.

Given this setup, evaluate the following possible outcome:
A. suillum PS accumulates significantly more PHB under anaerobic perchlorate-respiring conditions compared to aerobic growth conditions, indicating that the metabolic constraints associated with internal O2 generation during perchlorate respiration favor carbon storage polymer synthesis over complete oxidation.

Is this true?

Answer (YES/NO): NO